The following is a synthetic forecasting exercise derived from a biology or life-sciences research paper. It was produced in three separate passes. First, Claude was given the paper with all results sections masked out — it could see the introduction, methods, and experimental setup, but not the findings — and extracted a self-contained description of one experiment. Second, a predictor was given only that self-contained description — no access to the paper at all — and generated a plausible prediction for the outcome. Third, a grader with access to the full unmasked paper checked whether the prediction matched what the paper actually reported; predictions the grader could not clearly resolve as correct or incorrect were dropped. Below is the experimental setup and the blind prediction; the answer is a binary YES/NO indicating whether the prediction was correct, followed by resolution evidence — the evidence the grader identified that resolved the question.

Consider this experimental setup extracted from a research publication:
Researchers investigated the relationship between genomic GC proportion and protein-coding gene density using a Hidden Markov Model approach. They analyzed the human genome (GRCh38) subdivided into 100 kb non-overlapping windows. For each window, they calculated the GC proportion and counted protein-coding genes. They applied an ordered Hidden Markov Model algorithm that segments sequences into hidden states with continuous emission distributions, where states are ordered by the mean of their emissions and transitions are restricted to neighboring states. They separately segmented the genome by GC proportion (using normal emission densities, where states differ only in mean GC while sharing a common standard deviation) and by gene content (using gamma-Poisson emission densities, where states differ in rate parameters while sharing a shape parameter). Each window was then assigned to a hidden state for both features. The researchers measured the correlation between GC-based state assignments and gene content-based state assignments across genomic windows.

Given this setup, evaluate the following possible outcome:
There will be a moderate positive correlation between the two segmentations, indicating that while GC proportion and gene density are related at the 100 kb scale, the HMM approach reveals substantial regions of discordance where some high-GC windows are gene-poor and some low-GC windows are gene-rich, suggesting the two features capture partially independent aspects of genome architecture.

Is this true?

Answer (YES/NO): NO